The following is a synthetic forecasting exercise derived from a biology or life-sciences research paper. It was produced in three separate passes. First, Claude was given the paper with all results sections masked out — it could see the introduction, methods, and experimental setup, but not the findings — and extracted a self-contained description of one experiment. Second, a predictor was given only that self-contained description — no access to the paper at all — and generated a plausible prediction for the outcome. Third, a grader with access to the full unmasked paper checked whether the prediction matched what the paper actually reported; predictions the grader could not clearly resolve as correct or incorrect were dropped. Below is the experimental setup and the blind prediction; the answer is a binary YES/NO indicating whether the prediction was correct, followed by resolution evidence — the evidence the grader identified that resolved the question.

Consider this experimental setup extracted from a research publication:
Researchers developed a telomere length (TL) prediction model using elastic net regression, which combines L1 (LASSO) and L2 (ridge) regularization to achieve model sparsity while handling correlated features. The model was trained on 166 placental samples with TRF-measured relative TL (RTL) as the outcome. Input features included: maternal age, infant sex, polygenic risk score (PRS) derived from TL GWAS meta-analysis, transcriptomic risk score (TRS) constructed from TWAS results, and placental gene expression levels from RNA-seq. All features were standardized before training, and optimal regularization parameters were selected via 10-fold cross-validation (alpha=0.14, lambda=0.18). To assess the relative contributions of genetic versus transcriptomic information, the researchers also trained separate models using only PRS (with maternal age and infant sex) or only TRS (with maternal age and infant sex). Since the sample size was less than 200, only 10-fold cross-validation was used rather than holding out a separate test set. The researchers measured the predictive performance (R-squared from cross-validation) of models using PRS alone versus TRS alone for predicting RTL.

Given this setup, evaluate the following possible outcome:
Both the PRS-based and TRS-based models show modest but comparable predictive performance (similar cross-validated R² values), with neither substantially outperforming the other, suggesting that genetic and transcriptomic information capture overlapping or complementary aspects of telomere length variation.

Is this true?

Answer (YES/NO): NO